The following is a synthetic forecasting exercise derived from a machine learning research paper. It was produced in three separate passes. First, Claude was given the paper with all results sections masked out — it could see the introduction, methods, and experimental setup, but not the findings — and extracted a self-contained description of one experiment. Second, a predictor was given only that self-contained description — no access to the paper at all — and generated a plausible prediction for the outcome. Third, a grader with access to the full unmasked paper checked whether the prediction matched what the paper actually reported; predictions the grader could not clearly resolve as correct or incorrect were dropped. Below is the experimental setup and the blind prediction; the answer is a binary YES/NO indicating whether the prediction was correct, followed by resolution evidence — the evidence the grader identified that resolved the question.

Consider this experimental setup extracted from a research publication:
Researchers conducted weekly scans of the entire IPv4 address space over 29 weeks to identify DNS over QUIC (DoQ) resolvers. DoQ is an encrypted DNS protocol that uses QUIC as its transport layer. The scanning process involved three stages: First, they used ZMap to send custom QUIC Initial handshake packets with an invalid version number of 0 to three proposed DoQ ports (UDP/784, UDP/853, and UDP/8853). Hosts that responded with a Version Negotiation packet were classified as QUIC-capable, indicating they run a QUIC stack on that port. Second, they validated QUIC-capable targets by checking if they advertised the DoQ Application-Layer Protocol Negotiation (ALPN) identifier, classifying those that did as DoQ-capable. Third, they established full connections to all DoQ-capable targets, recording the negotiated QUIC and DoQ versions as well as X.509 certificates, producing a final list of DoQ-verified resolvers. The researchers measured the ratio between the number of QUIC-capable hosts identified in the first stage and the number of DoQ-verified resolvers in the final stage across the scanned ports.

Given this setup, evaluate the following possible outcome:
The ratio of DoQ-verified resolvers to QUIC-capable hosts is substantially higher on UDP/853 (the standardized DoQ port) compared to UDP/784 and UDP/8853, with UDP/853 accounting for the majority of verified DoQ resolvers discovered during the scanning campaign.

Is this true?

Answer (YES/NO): NO